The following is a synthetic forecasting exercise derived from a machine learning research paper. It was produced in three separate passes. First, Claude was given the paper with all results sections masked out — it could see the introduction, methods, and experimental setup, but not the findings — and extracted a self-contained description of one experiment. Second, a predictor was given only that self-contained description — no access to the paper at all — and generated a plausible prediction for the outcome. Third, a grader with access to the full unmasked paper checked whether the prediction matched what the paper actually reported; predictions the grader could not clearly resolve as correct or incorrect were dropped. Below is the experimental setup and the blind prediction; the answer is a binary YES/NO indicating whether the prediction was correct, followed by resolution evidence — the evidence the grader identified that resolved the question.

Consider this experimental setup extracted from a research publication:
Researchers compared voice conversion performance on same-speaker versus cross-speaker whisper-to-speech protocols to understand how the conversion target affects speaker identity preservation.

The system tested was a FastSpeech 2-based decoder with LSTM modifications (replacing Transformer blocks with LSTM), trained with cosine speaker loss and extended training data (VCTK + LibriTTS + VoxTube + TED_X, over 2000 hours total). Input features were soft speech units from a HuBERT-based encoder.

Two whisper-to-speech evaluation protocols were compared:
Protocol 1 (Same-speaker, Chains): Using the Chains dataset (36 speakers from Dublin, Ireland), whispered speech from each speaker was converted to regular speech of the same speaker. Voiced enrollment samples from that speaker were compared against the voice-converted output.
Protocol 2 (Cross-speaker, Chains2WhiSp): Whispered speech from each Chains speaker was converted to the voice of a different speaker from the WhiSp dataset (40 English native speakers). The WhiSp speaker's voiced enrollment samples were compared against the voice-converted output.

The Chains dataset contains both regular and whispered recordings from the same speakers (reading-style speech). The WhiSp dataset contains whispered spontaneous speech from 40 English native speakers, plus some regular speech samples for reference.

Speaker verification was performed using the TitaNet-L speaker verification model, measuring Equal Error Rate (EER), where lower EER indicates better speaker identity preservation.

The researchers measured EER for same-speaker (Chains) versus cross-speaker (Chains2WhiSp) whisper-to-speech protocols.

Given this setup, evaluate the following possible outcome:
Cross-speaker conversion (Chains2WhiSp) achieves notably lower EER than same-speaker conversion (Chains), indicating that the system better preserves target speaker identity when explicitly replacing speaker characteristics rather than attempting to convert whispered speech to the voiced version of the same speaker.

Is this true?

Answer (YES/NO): NO